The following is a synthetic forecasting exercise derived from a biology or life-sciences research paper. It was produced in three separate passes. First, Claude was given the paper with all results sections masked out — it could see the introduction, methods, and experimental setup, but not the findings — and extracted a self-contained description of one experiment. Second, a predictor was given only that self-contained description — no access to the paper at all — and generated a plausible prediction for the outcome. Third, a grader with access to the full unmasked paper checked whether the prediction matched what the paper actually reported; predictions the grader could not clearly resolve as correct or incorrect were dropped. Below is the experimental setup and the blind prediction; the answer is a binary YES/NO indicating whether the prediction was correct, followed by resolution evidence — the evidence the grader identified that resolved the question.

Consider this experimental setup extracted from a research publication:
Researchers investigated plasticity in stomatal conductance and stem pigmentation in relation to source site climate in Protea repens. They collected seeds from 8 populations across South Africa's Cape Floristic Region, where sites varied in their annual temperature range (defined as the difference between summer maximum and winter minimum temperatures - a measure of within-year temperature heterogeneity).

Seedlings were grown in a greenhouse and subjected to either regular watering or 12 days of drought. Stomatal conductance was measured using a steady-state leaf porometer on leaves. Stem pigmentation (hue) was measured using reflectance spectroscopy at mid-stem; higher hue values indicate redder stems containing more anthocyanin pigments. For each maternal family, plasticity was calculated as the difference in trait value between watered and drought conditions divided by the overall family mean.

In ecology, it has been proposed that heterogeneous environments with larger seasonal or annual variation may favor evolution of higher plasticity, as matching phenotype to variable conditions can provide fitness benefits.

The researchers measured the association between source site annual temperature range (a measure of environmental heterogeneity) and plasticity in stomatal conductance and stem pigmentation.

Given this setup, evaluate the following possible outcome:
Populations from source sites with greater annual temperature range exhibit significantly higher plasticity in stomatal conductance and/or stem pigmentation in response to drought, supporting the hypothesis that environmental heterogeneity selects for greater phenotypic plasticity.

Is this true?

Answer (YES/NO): YES